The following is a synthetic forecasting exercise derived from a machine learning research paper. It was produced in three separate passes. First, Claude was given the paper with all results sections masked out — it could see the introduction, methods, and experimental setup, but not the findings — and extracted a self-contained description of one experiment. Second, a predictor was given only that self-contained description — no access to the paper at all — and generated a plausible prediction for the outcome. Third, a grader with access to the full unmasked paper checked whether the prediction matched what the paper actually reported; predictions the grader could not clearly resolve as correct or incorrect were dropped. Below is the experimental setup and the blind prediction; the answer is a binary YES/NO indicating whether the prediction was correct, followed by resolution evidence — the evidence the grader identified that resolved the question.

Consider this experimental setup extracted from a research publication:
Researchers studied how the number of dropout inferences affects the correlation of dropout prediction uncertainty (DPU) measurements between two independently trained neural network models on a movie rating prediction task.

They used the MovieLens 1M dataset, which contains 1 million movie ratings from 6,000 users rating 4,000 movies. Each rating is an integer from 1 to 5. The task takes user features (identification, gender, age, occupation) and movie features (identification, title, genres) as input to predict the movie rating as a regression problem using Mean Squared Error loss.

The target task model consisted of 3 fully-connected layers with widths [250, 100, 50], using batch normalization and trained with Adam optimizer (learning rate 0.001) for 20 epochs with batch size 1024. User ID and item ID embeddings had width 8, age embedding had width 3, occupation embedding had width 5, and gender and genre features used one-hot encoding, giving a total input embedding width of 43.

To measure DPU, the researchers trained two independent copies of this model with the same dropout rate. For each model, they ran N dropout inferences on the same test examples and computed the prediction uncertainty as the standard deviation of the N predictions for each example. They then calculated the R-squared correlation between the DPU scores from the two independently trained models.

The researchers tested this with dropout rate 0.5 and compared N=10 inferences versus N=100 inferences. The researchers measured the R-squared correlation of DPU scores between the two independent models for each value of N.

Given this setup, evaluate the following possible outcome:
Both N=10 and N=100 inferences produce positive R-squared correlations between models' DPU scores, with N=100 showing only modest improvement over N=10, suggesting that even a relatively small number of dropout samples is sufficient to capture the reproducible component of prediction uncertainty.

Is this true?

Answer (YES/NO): NO